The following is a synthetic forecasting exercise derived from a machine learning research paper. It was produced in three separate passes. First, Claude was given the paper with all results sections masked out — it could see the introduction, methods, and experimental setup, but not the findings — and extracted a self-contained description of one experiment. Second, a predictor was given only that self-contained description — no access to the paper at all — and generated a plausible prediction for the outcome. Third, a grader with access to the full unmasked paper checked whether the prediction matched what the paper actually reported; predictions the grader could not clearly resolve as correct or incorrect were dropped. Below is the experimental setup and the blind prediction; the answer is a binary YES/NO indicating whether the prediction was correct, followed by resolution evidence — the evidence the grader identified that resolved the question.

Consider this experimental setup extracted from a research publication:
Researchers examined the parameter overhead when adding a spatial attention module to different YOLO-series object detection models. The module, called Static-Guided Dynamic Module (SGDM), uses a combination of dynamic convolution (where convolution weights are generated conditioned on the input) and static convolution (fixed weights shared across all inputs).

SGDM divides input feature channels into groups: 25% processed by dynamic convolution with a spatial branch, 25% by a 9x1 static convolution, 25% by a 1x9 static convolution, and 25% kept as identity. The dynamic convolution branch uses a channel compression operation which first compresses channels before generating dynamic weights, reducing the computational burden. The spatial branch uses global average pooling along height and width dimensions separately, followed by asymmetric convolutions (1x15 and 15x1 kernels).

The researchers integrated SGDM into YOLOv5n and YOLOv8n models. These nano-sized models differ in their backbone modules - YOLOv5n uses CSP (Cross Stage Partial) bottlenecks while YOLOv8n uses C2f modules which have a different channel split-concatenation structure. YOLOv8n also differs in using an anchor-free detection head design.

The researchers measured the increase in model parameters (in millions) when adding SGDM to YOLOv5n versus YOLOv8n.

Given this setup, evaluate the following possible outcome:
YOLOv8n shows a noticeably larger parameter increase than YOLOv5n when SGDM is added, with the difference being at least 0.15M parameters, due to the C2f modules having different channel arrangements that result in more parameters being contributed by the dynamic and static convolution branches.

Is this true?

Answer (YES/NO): NO